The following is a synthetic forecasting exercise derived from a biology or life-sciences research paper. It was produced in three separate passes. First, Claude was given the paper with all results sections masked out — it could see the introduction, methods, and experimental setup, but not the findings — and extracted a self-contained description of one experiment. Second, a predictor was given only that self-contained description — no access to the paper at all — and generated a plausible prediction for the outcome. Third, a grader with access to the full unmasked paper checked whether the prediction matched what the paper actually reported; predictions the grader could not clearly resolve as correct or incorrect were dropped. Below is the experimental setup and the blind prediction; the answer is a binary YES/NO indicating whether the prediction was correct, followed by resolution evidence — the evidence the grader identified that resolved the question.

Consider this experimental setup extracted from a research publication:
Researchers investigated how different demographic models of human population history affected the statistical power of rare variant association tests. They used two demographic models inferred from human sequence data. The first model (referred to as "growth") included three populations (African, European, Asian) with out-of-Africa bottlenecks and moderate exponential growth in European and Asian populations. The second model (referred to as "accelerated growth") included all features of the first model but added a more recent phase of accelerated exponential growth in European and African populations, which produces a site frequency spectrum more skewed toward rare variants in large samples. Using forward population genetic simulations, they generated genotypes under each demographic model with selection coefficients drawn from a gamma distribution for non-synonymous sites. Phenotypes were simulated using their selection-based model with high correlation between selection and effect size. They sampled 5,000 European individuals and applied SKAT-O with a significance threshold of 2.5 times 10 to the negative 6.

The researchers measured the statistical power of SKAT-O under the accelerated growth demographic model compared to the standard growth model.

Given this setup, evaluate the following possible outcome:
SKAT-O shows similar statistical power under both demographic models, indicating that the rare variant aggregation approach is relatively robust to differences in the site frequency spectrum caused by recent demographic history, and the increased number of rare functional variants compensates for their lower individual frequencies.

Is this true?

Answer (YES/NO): NO